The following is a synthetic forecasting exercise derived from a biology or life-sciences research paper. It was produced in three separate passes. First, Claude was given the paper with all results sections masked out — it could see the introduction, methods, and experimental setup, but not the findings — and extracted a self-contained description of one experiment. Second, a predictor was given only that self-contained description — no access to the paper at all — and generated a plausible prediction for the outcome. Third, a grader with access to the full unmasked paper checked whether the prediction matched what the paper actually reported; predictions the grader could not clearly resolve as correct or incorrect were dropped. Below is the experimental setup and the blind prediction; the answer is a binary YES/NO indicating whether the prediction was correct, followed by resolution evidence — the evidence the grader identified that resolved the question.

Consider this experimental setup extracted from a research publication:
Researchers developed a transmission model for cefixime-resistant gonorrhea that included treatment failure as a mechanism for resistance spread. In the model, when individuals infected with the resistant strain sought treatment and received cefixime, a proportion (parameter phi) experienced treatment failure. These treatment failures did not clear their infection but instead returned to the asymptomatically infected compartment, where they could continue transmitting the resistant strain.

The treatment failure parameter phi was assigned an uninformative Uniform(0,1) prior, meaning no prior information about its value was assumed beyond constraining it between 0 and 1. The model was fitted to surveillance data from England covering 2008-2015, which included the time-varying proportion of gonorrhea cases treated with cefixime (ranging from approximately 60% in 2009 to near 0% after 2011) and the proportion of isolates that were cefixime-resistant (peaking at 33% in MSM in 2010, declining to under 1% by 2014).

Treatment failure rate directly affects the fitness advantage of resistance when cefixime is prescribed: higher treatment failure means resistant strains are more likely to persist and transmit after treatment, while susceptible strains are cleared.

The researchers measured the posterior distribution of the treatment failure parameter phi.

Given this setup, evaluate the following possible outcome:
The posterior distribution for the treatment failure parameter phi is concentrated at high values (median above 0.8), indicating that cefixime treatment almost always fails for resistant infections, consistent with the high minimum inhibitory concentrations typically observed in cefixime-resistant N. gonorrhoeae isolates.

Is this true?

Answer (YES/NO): YES